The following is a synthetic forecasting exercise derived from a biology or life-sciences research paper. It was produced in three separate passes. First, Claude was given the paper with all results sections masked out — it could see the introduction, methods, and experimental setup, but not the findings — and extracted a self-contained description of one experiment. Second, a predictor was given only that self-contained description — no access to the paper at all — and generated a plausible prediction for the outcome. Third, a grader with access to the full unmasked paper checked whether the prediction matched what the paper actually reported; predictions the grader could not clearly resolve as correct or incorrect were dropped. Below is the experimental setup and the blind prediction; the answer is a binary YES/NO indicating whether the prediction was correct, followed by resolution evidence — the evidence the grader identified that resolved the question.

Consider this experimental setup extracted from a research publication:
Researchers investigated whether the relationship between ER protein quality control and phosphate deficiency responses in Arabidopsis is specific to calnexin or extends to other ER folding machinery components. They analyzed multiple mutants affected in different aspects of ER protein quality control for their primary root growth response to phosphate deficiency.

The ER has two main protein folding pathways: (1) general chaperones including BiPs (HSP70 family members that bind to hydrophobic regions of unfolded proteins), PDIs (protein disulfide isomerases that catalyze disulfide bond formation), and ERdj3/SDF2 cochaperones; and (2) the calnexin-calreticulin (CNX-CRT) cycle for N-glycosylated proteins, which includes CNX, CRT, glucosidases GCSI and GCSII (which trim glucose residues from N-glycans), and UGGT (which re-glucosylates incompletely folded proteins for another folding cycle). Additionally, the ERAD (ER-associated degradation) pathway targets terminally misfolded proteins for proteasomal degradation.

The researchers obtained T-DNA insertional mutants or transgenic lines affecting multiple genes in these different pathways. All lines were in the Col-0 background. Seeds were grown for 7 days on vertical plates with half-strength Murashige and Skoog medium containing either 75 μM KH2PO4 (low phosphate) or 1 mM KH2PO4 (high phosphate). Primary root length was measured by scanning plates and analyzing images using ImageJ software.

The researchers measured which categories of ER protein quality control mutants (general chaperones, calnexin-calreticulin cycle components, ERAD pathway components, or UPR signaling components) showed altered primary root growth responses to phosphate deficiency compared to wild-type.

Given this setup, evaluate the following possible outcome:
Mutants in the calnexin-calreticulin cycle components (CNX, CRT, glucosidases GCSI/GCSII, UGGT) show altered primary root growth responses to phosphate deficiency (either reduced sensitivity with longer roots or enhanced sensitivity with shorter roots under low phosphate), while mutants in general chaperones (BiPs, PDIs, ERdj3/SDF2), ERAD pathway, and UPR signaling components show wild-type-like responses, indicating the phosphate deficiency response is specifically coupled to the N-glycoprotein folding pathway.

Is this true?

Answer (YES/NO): NO